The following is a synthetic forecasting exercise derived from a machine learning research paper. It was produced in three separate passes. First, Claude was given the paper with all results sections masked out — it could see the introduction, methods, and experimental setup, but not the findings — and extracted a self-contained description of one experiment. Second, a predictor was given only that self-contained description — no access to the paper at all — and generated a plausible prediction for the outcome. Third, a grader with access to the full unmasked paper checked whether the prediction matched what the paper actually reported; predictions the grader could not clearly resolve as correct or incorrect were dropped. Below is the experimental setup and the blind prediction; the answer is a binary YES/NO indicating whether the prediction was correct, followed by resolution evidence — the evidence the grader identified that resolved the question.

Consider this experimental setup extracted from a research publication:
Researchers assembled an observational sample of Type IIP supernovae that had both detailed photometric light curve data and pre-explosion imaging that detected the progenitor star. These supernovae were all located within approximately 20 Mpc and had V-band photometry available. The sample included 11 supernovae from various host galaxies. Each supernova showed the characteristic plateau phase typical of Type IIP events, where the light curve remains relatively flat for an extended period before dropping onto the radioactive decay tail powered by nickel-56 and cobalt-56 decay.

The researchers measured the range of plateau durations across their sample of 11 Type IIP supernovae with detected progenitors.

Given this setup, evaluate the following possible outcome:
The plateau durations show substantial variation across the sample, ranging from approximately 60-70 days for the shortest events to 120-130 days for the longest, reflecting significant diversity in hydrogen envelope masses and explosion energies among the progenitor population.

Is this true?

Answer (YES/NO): NO